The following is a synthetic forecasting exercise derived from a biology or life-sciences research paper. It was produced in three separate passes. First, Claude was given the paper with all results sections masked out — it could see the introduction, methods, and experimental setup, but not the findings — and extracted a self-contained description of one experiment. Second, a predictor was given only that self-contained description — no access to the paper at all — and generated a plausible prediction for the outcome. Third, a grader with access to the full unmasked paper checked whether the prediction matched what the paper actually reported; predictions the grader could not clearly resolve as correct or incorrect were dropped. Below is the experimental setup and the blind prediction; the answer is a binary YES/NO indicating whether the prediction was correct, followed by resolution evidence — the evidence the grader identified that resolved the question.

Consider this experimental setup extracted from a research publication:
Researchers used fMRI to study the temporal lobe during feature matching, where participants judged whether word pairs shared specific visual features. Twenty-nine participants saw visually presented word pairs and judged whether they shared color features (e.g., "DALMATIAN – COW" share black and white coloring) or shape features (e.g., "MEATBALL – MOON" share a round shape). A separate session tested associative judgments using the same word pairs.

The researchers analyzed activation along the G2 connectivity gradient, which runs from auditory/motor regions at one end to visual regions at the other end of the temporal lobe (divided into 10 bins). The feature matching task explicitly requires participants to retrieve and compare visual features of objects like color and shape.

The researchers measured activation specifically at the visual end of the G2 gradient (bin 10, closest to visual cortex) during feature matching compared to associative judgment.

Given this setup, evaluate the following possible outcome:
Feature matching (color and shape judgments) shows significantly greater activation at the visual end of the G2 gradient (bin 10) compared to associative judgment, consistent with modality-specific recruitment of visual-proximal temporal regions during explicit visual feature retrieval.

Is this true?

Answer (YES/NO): NO